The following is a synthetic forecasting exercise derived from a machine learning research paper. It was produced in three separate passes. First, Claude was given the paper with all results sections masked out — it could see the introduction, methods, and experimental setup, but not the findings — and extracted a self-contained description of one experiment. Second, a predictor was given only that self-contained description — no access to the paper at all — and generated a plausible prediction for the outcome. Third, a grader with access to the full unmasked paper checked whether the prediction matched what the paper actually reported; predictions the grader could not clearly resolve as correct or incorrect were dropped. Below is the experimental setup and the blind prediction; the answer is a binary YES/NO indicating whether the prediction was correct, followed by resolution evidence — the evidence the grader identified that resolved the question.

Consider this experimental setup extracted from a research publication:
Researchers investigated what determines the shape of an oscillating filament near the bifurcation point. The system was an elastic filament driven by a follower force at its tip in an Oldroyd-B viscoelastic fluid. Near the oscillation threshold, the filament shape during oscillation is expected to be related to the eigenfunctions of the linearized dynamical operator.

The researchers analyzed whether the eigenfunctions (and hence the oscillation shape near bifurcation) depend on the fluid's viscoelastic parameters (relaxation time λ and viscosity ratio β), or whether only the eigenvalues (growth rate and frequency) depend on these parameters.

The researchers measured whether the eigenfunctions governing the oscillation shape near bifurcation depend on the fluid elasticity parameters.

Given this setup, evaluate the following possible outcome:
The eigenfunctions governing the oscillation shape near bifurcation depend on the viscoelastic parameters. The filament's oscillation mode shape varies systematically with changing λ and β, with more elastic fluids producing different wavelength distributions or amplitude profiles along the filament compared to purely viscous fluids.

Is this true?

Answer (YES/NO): NO